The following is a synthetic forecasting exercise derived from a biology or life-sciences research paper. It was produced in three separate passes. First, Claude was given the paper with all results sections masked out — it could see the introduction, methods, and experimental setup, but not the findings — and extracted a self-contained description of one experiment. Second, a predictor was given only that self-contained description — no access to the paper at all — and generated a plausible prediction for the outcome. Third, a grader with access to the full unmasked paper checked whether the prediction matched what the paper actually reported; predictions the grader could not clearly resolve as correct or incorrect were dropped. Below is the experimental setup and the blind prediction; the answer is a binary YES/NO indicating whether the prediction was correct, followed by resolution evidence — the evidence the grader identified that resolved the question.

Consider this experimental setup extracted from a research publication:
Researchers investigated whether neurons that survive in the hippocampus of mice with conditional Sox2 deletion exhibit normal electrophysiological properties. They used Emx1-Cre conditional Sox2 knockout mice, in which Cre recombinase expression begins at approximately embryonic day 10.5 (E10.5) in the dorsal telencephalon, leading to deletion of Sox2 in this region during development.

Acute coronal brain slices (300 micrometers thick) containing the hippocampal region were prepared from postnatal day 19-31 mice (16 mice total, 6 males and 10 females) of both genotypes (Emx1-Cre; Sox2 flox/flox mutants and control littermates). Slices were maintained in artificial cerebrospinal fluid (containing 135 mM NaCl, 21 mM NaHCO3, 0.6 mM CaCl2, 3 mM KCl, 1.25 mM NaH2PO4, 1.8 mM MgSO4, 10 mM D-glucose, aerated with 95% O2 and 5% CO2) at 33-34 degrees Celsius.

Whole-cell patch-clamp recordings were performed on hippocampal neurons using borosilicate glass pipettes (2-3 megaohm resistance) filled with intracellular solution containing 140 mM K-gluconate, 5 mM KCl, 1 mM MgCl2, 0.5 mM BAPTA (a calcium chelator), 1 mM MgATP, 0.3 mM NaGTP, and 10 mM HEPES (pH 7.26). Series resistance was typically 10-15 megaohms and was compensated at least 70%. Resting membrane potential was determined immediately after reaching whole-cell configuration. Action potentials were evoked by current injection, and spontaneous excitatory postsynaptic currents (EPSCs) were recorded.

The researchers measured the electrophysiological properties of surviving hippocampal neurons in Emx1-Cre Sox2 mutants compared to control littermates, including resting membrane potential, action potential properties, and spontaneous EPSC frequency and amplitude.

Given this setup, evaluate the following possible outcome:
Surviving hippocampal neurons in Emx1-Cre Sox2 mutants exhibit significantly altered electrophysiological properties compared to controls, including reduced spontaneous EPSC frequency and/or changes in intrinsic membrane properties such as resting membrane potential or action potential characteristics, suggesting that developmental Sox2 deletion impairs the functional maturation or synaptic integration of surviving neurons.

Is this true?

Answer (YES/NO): NO